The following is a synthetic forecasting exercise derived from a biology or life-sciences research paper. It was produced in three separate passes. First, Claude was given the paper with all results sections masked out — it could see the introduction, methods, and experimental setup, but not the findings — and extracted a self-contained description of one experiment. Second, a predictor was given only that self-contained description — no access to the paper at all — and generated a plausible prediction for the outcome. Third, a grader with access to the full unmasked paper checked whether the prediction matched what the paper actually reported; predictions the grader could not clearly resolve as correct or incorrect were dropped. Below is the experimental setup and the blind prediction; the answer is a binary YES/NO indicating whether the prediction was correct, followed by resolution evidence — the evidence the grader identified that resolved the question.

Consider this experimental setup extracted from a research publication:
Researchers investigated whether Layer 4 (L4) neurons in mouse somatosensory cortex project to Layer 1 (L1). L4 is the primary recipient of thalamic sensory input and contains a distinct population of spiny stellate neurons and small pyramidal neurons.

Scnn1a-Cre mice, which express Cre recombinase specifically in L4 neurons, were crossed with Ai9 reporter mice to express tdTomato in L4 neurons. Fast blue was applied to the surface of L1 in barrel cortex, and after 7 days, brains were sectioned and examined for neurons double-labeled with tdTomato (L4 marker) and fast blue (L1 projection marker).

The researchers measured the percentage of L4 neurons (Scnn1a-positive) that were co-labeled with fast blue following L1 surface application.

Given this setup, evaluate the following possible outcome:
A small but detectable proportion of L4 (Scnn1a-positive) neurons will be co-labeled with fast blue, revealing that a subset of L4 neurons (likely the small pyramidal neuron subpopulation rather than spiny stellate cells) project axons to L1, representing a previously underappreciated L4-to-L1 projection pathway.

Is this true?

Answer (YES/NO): NO